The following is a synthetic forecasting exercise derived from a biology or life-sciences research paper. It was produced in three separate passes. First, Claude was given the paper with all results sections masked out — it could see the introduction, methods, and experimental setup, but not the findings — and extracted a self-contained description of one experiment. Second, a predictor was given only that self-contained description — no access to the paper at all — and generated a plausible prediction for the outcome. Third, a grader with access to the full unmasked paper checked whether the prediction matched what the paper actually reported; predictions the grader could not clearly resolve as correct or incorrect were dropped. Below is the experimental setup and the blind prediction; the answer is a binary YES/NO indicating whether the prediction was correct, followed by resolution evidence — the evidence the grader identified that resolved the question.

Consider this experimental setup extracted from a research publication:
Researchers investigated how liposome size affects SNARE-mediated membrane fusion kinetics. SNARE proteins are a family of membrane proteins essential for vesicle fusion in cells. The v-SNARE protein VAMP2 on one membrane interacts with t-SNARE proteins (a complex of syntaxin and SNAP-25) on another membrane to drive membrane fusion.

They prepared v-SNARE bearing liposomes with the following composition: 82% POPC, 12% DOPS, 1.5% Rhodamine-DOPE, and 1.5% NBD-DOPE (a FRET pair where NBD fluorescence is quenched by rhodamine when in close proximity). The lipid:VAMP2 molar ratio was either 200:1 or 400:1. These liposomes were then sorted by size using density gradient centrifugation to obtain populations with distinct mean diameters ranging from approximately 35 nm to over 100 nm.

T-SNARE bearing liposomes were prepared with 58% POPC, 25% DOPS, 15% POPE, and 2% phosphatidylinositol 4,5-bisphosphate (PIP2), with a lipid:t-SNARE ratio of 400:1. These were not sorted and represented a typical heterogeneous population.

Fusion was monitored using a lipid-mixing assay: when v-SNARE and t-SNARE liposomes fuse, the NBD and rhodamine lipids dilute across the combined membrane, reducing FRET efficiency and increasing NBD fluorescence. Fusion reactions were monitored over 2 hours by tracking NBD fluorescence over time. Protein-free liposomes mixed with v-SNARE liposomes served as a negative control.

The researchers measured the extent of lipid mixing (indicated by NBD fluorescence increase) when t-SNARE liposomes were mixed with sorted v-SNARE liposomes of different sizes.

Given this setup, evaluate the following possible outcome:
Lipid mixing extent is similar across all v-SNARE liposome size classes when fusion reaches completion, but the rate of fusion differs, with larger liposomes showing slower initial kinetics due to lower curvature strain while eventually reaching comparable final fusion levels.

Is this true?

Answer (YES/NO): NO